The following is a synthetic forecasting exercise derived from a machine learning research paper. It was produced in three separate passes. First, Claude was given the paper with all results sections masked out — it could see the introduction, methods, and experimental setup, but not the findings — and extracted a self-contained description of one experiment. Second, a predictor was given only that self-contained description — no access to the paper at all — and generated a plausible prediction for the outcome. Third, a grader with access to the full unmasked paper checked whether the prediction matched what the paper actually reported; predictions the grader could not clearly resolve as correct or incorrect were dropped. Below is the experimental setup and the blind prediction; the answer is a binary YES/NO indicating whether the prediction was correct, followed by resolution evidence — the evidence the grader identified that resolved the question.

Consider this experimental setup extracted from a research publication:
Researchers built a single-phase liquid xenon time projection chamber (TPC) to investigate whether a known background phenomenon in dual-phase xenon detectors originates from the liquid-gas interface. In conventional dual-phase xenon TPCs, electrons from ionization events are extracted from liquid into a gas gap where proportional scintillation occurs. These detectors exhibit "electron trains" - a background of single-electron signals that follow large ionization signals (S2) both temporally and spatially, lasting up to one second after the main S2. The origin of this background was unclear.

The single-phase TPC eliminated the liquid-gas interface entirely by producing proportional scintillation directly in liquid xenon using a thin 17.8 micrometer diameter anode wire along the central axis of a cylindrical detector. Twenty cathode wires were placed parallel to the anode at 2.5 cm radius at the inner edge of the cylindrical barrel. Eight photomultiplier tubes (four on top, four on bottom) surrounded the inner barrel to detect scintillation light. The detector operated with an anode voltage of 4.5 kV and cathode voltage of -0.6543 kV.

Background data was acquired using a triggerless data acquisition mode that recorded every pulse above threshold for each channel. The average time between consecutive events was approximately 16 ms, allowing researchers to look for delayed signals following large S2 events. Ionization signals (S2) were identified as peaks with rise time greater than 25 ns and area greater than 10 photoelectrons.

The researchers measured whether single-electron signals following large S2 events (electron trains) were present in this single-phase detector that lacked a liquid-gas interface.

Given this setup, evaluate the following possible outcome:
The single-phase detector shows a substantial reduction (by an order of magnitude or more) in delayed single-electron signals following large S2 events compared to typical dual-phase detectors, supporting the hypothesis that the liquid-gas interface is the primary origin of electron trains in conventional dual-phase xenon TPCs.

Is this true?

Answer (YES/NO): NO